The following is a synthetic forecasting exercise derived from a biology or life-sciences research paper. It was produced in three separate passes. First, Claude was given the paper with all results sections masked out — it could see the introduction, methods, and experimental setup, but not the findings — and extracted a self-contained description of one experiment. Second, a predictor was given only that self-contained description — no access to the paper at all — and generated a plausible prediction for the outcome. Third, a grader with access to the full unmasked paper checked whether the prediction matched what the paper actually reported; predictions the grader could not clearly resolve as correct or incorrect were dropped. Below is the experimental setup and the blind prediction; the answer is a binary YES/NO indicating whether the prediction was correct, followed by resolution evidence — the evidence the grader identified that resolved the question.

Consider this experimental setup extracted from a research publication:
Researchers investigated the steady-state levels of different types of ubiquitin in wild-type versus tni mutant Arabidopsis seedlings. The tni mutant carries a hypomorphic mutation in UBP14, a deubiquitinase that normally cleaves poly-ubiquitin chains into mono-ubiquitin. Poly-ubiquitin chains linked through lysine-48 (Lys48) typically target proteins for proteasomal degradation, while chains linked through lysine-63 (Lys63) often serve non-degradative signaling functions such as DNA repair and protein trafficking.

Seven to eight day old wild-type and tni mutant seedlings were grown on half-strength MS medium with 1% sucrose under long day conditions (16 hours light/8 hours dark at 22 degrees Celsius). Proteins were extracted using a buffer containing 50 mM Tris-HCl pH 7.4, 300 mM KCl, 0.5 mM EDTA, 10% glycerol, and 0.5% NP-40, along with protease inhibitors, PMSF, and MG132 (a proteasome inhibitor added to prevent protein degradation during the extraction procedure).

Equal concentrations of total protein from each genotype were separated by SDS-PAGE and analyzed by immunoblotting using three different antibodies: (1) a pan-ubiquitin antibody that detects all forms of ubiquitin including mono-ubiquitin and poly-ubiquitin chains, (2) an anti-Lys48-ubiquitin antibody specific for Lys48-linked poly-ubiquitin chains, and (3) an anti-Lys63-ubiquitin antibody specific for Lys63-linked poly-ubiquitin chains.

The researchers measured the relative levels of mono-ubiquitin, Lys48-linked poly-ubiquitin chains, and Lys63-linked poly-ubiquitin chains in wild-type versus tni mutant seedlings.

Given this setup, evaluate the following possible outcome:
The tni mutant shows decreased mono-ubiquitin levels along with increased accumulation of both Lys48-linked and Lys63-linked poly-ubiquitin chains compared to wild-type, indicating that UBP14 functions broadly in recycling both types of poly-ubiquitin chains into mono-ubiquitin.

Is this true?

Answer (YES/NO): NO